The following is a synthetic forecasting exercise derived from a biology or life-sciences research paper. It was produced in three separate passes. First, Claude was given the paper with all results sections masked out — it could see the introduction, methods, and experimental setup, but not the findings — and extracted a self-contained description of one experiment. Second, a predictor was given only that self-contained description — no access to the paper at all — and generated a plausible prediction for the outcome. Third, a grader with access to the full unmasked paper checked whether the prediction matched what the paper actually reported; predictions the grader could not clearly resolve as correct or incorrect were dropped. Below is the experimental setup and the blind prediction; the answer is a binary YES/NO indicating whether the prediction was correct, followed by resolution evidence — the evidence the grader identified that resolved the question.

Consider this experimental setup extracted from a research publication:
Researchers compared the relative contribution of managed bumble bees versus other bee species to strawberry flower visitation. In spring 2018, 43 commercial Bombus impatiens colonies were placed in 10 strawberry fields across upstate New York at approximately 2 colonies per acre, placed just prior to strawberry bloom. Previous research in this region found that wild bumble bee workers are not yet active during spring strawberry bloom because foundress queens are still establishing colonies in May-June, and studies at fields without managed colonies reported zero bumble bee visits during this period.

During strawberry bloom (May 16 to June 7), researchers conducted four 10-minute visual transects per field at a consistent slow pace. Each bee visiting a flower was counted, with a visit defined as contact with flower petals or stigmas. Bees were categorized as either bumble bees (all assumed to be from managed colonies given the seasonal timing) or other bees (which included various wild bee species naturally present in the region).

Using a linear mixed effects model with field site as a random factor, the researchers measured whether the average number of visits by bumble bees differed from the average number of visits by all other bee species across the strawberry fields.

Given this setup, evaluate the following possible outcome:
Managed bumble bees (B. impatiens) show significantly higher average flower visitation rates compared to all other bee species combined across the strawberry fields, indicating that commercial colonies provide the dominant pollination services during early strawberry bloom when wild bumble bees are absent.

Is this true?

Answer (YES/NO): NO